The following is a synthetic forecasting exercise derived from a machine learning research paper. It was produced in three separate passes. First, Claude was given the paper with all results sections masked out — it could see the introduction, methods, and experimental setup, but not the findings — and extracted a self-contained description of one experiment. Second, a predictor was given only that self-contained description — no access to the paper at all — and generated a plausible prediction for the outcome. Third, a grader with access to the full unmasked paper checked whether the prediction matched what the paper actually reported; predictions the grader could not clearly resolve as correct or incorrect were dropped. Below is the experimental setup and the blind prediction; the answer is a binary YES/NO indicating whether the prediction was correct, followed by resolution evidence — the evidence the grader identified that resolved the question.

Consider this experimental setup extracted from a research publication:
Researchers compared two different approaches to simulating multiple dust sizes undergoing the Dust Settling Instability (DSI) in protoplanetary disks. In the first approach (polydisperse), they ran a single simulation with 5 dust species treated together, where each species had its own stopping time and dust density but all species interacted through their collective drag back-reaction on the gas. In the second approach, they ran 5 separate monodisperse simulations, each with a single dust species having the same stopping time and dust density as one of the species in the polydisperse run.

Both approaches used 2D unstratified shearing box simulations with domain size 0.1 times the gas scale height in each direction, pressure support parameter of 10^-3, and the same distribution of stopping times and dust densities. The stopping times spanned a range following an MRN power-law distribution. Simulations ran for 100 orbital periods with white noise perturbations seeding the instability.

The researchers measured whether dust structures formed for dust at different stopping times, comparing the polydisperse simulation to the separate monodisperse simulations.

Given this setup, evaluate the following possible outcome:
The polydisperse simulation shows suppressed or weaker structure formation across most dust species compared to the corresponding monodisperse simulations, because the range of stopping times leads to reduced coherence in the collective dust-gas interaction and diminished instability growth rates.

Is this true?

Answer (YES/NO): NO